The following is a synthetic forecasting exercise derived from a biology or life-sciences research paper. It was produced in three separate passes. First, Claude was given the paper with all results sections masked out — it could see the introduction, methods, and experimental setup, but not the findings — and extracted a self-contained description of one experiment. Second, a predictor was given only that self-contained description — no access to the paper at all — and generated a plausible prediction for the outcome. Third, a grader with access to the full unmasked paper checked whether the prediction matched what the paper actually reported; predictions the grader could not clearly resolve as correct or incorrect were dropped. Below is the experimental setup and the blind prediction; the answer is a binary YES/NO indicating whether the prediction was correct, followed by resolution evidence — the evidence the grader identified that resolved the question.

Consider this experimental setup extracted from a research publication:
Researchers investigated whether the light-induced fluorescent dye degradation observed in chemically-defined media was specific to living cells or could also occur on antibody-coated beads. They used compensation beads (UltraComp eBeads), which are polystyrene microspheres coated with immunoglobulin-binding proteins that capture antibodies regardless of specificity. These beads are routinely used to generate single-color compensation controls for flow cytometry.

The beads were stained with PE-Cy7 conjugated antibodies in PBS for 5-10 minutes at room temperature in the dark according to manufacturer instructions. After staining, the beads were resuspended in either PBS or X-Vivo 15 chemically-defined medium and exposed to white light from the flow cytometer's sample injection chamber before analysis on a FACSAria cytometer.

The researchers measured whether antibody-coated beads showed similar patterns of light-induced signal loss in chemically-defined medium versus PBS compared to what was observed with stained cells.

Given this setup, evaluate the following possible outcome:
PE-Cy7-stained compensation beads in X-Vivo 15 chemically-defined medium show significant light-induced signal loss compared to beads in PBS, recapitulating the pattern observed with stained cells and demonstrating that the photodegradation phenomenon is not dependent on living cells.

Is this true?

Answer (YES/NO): YES